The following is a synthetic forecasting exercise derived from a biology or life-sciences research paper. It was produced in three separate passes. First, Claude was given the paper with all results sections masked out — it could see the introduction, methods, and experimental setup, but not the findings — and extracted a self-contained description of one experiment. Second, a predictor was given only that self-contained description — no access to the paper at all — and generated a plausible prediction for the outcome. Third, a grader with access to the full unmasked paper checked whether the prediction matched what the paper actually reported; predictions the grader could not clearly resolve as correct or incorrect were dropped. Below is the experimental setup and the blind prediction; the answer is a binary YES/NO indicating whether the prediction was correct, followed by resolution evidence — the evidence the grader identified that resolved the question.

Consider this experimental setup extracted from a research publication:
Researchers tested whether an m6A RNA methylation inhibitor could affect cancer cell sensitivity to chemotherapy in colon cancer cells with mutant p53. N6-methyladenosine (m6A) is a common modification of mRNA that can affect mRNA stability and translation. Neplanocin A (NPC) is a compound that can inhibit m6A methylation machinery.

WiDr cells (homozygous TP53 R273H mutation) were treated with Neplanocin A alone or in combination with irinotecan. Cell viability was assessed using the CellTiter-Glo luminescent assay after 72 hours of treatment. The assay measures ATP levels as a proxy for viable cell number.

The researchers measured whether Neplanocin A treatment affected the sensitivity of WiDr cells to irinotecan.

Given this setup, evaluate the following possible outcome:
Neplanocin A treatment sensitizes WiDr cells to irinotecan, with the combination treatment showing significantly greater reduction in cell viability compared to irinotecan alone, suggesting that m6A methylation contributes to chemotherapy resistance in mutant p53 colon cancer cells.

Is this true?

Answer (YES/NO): YES